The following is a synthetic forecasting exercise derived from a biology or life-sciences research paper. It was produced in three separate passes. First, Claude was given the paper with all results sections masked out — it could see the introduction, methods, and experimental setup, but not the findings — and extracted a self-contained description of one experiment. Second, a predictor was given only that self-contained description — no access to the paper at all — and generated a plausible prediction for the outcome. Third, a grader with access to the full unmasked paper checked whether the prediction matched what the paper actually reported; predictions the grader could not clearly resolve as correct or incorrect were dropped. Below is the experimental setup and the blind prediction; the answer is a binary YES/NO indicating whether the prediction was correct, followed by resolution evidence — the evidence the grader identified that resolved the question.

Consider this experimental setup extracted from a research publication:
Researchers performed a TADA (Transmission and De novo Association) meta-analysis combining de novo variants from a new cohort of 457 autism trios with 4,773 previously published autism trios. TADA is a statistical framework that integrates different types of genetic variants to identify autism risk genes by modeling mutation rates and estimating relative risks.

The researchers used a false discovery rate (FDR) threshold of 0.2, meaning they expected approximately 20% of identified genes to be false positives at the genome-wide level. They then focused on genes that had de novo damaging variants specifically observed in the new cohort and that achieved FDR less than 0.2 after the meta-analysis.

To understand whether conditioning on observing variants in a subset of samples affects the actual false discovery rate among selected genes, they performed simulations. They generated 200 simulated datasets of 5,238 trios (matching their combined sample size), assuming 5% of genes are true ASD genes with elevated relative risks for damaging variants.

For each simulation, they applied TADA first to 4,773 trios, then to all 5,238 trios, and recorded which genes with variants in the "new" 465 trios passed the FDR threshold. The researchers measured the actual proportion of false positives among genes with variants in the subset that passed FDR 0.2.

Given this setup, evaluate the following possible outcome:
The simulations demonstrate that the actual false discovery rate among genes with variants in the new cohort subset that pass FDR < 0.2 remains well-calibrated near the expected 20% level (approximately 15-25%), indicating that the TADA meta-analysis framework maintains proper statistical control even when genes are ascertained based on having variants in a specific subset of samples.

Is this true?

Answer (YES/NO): YES